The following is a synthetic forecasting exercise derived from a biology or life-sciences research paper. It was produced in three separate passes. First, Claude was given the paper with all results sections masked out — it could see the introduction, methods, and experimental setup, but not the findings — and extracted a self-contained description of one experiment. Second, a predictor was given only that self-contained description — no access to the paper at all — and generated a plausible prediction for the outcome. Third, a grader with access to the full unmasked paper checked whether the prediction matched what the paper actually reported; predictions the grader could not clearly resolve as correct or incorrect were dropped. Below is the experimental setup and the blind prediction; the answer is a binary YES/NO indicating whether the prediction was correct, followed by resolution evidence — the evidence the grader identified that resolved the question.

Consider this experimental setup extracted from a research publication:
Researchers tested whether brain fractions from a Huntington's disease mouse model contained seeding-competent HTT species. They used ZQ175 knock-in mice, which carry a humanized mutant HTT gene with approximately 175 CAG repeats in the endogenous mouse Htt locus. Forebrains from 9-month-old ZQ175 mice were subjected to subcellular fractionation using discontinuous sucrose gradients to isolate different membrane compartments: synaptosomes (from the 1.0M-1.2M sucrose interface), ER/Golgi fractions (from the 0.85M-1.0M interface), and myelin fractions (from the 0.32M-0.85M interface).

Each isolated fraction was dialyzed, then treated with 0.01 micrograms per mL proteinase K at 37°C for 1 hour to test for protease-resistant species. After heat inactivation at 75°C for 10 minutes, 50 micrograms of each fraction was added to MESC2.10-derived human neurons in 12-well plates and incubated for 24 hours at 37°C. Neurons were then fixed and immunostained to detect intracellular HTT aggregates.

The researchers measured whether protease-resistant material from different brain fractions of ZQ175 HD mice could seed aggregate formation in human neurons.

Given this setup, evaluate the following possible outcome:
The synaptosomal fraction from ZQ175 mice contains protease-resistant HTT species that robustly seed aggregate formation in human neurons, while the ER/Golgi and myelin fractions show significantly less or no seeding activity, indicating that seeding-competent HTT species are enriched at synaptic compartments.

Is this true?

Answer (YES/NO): NO